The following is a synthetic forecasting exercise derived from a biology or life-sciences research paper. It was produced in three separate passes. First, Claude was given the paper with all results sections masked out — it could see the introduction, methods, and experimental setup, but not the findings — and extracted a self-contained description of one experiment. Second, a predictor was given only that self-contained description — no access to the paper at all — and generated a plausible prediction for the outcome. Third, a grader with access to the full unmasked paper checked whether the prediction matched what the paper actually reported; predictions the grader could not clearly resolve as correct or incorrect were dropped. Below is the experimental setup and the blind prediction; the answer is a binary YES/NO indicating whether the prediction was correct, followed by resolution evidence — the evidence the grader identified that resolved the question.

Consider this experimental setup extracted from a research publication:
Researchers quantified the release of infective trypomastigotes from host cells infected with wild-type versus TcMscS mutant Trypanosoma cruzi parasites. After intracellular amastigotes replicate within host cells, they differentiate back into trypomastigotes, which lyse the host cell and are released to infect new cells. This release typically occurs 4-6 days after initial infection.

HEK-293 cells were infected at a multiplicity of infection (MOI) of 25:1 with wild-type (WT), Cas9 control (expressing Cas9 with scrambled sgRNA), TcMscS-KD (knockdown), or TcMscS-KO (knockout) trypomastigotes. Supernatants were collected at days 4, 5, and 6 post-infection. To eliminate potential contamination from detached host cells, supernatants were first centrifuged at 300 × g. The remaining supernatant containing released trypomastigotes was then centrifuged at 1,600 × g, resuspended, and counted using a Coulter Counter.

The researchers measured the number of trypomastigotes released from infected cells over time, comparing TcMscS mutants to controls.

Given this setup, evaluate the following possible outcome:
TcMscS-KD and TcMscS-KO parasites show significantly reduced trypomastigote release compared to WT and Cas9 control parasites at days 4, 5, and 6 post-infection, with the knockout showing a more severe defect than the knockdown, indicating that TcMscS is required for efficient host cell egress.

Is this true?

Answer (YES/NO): NO